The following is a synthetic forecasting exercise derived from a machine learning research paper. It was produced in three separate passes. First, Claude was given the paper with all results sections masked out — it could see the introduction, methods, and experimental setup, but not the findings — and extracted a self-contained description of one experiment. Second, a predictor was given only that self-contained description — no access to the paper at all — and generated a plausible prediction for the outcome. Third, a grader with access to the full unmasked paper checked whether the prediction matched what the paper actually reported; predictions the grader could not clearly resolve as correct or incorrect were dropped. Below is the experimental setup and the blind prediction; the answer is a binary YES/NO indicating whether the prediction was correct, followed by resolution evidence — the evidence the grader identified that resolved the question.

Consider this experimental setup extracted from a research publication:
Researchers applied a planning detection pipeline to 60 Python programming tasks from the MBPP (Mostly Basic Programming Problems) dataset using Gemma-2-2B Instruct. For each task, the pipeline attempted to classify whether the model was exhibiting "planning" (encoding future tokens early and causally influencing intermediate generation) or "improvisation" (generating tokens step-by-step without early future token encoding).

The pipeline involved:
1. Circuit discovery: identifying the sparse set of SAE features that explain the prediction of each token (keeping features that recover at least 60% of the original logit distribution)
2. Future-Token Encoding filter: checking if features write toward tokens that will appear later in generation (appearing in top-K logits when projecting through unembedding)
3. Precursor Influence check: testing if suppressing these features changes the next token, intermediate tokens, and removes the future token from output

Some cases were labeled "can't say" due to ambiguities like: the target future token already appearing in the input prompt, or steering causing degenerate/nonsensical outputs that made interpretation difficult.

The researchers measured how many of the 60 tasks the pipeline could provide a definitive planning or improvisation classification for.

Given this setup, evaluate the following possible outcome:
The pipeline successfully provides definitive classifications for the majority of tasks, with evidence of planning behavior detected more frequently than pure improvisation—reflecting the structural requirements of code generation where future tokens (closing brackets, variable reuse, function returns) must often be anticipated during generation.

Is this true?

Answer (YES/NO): NO